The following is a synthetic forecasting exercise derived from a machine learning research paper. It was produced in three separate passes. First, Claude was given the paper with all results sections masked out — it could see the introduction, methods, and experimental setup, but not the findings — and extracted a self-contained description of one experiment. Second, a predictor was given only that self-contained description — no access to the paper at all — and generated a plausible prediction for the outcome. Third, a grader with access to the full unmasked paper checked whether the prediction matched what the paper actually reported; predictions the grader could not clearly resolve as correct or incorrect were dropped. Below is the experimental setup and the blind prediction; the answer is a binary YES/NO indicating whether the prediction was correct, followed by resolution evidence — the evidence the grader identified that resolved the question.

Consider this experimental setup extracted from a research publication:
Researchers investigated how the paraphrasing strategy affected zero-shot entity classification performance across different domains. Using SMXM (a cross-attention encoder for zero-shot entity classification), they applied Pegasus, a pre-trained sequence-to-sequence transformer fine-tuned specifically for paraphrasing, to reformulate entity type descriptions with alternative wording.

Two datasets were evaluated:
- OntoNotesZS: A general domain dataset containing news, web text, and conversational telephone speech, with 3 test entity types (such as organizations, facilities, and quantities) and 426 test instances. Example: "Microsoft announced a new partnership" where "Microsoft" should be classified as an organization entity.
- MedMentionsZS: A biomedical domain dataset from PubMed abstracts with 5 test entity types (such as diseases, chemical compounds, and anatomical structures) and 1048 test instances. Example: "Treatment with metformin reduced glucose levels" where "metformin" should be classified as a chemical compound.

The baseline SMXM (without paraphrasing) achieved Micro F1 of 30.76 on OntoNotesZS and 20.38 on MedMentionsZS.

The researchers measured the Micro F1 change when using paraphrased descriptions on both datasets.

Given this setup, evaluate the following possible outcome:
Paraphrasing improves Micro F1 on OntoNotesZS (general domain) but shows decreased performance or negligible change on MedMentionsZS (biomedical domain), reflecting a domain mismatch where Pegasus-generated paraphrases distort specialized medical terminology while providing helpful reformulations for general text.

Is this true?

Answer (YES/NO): NO